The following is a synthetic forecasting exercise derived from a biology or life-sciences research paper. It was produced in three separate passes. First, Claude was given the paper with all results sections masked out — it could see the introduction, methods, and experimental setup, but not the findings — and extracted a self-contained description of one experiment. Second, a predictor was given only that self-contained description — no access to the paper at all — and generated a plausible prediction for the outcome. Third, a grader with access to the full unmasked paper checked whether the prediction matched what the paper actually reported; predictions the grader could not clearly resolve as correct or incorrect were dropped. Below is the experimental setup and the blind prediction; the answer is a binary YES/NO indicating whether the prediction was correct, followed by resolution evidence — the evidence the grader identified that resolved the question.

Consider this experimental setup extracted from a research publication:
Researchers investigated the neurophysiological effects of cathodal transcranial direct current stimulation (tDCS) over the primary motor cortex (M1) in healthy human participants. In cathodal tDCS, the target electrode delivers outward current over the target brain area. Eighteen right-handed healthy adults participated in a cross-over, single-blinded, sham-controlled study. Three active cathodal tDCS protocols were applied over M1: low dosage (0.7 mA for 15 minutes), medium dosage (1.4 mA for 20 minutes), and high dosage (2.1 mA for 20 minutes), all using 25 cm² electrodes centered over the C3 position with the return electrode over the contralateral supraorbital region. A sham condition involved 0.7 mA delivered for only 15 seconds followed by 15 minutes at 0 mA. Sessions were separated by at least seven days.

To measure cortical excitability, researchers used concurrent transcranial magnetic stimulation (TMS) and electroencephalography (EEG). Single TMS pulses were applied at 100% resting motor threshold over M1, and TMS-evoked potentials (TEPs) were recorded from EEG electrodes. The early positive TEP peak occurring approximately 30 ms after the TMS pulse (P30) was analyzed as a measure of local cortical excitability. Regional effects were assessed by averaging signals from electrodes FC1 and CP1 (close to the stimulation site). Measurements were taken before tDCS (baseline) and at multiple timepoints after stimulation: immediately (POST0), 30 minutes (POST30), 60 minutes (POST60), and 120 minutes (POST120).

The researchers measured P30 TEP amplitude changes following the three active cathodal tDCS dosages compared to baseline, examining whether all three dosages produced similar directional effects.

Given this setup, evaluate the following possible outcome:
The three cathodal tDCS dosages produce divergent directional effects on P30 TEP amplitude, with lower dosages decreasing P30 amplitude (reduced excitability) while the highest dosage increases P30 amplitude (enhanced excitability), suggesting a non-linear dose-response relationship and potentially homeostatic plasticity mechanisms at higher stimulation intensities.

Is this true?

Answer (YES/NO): NO